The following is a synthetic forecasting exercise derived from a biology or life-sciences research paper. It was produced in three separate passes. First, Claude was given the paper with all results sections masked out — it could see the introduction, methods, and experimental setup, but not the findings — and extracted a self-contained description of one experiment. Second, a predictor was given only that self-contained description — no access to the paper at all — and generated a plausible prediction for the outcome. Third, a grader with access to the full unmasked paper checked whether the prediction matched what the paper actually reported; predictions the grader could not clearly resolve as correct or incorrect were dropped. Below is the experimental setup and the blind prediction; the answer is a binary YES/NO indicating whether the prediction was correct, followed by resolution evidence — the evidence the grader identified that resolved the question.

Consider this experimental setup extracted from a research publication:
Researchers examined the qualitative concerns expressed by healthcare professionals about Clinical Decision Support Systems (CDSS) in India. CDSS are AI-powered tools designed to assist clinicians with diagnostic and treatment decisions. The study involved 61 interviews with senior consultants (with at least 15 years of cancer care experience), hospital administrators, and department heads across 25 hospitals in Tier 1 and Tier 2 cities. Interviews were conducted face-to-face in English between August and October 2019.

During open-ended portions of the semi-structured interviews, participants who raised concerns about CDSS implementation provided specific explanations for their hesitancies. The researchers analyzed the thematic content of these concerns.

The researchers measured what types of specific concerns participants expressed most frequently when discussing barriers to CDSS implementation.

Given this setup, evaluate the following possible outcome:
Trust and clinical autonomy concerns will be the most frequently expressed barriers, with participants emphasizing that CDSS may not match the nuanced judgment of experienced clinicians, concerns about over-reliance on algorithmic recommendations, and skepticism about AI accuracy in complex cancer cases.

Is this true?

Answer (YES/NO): NO